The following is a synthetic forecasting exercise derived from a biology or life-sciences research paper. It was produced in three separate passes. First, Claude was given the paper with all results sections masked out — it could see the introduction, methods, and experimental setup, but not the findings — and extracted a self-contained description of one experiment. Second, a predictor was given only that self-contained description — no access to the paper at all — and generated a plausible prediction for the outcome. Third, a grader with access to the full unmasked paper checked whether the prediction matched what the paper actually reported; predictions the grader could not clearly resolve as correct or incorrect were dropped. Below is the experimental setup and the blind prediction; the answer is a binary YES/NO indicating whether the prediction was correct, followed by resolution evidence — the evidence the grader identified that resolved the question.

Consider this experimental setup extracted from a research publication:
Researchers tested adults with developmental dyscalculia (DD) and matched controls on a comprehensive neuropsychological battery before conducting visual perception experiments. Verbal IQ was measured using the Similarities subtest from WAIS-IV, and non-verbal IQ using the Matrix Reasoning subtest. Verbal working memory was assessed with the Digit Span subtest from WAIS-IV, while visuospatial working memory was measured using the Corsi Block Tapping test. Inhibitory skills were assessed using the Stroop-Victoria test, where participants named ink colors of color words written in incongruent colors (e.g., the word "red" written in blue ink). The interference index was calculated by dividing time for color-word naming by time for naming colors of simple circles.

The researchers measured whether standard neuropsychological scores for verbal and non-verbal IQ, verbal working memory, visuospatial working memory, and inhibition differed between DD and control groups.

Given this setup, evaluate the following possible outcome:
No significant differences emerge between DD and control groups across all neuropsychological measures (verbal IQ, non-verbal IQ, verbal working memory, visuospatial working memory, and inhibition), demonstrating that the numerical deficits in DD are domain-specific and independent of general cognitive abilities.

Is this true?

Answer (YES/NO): NO